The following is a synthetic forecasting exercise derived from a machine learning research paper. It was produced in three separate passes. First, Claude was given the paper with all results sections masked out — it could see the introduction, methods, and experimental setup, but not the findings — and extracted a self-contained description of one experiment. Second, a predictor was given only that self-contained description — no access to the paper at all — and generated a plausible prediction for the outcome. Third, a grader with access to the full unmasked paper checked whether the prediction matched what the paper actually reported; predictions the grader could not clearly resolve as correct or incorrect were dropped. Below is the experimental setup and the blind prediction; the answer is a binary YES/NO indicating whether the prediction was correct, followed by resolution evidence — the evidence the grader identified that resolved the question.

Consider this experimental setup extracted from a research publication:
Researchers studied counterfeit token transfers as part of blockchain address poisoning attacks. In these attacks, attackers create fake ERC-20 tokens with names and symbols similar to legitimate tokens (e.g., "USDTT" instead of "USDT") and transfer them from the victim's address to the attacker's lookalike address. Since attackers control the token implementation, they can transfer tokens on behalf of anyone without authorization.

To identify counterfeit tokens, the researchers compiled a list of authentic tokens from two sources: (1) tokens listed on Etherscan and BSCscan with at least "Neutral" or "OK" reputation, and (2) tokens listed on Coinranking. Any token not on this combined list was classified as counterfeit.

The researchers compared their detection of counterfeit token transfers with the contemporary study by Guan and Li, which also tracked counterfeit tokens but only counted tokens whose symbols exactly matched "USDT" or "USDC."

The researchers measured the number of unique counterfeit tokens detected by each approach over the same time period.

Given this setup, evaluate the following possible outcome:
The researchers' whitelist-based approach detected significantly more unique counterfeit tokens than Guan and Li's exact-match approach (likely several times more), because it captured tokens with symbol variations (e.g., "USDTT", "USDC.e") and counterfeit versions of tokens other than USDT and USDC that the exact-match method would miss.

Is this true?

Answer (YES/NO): YES